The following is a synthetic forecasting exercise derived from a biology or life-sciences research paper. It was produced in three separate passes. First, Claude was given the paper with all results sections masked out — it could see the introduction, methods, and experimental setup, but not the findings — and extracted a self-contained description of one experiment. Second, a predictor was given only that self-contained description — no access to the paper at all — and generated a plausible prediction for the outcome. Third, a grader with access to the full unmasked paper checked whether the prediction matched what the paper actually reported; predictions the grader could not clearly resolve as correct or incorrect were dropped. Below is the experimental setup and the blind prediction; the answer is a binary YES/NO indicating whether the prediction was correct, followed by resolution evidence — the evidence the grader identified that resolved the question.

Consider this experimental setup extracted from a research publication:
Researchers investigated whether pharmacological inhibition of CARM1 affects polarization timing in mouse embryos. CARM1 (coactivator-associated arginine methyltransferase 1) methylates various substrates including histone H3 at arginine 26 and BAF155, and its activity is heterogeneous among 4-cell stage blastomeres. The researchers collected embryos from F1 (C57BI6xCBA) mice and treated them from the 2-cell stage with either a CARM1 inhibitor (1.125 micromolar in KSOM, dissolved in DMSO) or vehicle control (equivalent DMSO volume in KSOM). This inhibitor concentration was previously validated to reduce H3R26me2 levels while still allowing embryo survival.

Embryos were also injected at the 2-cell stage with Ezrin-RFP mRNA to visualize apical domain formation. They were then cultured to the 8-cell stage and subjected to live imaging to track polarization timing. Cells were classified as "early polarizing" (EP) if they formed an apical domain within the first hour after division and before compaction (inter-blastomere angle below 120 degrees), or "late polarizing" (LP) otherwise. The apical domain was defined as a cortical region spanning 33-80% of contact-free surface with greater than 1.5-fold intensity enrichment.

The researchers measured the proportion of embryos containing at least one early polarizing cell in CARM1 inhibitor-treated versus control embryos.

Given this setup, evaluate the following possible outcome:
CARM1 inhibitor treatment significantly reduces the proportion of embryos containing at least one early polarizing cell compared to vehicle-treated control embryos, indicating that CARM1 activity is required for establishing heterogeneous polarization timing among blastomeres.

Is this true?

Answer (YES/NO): NO